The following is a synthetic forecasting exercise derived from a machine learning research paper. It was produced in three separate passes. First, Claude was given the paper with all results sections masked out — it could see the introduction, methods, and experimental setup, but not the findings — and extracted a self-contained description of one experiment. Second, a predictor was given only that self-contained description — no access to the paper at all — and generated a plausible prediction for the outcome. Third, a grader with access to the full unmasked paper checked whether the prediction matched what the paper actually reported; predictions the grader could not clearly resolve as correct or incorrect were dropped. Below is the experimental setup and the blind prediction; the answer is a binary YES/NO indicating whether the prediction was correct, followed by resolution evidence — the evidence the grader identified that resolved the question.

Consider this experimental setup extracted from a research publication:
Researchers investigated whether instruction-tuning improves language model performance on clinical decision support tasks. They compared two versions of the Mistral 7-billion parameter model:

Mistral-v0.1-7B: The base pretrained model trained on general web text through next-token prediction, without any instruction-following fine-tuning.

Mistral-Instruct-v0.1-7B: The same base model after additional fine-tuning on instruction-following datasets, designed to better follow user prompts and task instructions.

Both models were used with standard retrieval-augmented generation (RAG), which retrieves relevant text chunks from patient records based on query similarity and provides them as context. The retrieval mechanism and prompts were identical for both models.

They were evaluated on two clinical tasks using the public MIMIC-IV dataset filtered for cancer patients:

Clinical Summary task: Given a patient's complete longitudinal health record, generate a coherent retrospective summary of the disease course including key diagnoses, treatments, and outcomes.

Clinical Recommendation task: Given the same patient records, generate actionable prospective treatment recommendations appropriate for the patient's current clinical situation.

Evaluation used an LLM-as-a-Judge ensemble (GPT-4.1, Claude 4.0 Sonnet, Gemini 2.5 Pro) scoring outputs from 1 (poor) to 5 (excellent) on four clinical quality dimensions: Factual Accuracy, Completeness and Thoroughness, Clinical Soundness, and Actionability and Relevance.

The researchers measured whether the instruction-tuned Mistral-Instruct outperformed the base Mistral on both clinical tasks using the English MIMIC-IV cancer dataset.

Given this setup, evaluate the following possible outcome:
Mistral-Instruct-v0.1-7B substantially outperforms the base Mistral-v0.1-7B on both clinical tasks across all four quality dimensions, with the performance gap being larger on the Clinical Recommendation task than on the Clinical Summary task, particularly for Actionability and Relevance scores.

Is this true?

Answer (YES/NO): NO